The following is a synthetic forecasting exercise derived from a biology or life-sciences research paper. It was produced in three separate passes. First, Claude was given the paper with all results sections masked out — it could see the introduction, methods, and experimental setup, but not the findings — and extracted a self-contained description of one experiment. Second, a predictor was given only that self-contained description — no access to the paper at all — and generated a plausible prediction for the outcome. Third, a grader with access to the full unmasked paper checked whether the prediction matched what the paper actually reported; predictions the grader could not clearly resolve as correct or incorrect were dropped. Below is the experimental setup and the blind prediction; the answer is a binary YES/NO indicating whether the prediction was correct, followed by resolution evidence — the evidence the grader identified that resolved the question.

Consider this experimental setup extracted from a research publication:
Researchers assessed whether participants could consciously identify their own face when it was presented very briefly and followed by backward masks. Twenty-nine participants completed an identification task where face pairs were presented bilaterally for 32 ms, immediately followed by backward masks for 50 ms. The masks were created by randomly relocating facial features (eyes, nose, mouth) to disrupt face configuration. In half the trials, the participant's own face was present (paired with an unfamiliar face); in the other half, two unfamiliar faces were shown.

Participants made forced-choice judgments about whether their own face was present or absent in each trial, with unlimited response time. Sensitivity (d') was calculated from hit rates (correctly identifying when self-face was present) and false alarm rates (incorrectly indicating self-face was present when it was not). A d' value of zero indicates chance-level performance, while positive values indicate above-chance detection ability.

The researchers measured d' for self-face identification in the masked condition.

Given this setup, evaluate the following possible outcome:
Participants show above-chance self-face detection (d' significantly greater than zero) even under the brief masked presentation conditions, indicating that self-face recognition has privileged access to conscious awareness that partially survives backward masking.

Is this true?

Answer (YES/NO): YES